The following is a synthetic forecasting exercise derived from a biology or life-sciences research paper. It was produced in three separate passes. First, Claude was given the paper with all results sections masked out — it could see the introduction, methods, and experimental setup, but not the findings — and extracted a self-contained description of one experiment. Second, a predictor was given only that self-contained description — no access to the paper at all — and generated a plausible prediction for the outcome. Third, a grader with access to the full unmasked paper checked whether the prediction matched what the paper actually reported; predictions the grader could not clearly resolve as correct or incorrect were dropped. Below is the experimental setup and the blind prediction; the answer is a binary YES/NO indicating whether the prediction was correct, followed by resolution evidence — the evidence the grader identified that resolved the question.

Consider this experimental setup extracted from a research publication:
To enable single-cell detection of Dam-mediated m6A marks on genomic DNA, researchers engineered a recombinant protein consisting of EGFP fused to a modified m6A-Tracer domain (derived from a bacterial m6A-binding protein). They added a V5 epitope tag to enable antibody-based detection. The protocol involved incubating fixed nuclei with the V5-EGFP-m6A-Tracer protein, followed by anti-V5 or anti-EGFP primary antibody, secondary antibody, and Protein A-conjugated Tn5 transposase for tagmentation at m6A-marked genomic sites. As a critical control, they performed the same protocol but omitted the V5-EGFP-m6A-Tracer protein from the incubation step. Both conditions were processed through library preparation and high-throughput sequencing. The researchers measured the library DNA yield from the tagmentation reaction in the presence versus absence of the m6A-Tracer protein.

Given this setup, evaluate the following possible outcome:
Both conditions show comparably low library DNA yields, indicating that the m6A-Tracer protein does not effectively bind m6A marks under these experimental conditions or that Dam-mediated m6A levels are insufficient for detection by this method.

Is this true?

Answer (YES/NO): NO